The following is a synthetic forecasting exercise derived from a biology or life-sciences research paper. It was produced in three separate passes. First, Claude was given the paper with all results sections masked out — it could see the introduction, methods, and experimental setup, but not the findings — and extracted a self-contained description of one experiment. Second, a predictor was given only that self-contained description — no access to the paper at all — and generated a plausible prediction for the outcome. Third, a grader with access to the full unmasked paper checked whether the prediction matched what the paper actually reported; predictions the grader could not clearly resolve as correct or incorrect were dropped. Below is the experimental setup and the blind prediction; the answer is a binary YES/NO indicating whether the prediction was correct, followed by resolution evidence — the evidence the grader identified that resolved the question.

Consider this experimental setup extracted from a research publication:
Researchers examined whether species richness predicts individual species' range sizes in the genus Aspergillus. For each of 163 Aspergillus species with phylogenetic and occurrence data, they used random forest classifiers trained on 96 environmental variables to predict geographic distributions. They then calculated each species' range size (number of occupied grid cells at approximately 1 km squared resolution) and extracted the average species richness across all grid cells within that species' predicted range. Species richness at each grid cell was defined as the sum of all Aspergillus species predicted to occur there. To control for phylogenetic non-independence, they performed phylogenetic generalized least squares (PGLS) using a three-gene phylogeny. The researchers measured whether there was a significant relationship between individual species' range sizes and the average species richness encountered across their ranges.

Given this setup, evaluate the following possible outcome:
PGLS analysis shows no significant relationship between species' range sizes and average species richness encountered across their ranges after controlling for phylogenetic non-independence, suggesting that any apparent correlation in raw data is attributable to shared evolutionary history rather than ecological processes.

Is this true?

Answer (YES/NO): NO